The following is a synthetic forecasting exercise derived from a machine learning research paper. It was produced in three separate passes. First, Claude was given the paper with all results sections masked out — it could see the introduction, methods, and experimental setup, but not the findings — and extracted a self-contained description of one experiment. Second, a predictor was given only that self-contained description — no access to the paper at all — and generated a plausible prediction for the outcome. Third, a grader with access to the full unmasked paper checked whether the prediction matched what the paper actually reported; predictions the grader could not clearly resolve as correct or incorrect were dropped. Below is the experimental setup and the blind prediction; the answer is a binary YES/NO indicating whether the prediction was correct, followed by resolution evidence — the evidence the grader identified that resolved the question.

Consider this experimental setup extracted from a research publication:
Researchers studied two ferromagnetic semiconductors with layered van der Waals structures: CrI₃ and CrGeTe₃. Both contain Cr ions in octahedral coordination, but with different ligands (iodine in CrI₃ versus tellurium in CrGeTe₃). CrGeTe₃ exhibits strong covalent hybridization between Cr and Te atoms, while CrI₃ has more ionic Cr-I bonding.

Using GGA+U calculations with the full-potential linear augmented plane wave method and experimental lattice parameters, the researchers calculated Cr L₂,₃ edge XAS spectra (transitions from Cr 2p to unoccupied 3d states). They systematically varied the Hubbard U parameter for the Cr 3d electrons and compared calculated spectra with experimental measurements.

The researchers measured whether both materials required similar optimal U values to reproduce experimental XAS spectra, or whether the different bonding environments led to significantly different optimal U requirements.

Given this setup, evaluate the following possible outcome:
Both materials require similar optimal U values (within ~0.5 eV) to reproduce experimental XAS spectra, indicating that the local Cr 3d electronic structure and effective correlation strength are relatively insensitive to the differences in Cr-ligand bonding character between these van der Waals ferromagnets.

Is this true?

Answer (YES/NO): NO